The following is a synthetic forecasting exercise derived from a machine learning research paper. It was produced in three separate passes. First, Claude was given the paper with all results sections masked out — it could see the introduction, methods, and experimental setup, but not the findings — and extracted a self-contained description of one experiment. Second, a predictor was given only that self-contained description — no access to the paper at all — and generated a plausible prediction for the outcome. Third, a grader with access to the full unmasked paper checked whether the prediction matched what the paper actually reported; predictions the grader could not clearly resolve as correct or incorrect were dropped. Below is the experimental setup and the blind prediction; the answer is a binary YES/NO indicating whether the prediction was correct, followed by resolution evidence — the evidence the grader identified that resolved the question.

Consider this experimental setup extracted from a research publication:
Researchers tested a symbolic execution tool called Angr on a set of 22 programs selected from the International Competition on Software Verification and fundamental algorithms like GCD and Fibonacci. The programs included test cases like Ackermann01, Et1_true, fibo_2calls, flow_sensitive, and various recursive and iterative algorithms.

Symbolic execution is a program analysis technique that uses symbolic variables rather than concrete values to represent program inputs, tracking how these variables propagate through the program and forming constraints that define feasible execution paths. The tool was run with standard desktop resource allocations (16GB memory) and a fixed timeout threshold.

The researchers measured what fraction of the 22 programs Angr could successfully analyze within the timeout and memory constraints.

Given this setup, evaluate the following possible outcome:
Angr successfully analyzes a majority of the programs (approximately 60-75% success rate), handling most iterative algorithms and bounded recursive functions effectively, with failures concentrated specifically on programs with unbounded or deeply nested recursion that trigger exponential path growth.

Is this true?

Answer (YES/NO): YES